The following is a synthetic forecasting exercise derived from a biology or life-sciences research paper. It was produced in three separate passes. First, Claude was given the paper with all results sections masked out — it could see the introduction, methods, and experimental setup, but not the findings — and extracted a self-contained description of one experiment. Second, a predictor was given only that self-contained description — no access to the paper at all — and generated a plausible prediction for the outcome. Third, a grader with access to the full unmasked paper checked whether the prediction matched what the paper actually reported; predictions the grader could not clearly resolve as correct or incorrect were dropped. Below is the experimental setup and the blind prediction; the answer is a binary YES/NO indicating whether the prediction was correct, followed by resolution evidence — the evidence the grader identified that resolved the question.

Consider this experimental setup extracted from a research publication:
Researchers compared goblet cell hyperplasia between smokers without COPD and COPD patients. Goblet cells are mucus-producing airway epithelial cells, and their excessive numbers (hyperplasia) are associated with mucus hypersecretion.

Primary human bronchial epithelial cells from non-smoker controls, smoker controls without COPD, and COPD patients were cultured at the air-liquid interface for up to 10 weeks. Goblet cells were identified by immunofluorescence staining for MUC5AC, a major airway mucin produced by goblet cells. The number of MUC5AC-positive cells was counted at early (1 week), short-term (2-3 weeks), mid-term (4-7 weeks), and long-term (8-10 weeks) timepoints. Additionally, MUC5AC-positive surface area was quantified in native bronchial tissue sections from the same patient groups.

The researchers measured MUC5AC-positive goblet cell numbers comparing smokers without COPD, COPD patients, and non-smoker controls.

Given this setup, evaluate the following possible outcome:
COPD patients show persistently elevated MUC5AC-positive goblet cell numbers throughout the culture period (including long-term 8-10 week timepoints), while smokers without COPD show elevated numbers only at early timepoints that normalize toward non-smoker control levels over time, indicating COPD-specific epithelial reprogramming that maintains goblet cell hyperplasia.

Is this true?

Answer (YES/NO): NO